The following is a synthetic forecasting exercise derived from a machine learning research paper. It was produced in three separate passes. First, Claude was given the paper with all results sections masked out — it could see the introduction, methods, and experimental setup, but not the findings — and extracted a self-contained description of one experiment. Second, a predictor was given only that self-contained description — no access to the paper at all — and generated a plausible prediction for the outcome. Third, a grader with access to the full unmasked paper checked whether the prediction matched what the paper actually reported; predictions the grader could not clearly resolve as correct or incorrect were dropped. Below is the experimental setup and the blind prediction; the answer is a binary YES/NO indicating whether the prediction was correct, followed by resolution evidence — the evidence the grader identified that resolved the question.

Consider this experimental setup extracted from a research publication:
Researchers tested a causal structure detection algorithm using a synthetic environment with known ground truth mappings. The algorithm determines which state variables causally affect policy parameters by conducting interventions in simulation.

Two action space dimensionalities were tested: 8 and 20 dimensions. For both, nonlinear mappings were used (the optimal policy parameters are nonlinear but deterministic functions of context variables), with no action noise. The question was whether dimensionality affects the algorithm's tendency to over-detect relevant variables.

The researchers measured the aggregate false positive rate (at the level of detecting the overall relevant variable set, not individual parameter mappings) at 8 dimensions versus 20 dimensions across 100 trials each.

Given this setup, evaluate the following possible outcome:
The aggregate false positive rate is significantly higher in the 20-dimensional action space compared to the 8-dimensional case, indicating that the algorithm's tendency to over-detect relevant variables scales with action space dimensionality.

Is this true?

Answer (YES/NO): NO